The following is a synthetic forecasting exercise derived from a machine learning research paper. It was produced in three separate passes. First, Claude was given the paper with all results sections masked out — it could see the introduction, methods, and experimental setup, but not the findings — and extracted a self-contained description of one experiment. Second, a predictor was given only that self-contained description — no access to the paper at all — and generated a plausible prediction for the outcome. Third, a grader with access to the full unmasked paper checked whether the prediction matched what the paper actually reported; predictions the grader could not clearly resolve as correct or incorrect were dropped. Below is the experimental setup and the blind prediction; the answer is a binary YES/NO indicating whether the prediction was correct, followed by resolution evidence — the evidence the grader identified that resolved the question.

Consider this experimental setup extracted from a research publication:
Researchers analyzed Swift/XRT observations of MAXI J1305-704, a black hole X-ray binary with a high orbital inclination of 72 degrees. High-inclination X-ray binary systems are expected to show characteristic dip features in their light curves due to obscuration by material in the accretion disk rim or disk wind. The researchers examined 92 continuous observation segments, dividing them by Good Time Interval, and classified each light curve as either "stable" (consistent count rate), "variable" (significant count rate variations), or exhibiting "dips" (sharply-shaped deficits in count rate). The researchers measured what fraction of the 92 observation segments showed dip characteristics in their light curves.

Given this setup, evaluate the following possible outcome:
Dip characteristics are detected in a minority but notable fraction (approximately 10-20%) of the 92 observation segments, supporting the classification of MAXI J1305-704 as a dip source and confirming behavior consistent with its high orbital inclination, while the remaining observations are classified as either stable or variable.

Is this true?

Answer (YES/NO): NO